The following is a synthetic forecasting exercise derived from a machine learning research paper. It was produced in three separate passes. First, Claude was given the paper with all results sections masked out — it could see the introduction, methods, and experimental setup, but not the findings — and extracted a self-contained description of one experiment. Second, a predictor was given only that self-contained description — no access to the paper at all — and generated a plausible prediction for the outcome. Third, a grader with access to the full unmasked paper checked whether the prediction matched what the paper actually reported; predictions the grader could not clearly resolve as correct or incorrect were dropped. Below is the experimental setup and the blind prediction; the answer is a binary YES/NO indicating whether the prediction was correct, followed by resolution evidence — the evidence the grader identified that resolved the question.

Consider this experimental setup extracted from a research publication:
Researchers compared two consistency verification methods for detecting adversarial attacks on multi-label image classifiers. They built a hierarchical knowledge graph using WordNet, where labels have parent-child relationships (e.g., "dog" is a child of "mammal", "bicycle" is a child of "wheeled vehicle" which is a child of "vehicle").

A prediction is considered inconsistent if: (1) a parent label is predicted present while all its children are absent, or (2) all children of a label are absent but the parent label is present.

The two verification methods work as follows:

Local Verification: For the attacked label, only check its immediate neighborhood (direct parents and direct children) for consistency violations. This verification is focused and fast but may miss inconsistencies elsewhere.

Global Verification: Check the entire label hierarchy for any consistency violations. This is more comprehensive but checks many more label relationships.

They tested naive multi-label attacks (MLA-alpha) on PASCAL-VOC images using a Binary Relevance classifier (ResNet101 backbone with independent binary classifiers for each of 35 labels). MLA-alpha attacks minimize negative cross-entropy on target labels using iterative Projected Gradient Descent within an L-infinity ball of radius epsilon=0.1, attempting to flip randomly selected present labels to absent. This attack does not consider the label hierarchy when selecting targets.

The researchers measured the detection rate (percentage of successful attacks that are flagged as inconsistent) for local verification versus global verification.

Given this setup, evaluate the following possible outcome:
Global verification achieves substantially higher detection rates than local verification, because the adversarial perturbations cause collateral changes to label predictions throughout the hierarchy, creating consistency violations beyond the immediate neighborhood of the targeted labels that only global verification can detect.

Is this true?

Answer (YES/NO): YES